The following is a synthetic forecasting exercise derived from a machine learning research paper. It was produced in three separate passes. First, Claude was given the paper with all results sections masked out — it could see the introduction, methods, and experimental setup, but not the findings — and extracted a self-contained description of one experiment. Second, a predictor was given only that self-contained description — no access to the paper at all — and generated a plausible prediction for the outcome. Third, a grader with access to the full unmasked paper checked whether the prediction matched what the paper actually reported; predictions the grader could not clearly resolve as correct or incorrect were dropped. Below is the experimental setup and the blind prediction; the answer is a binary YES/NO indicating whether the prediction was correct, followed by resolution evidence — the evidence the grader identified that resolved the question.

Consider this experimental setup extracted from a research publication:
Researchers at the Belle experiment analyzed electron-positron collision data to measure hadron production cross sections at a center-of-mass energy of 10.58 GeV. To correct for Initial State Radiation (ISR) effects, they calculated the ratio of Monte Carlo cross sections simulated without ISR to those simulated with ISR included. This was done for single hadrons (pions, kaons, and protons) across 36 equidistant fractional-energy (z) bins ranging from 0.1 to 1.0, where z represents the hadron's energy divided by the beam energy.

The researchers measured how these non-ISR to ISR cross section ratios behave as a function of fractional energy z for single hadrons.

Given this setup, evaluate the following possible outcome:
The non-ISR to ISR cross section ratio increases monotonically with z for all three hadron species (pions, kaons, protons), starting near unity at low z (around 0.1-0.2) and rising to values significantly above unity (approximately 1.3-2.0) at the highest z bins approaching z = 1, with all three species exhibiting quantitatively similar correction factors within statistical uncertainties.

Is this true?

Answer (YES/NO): NO